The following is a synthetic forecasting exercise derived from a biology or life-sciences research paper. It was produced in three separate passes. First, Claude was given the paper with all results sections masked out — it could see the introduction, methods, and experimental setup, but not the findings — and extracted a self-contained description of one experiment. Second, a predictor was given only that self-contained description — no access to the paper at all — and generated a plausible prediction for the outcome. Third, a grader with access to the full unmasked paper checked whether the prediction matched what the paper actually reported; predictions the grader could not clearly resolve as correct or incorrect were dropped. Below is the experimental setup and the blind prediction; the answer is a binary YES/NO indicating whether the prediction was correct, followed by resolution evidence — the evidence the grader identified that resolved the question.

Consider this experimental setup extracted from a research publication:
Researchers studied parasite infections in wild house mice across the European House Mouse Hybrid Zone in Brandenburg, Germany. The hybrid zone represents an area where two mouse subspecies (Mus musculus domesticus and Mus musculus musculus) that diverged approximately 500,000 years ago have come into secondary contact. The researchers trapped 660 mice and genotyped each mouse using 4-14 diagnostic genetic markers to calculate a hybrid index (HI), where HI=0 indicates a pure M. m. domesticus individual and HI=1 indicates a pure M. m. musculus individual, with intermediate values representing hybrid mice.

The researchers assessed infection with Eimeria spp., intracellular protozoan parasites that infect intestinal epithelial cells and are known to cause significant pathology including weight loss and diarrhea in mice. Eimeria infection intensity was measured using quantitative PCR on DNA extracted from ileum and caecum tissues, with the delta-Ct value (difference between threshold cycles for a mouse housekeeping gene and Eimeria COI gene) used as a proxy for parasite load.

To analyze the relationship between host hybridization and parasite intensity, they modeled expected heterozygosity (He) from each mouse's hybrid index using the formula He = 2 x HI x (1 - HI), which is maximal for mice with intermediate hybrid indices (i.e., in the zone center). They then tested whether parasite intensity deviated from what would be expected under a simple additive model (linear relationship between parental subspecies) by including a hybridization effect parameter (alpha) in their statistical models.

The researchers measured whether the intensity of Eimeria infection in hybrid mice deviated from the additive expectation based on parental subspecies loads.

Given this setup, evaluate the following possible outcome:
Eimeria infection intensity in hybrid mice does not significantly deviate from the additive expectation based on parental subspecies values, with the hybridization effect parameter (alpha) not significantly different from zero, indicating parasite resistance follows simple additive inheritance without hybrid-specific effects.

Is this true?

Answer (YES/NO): NO